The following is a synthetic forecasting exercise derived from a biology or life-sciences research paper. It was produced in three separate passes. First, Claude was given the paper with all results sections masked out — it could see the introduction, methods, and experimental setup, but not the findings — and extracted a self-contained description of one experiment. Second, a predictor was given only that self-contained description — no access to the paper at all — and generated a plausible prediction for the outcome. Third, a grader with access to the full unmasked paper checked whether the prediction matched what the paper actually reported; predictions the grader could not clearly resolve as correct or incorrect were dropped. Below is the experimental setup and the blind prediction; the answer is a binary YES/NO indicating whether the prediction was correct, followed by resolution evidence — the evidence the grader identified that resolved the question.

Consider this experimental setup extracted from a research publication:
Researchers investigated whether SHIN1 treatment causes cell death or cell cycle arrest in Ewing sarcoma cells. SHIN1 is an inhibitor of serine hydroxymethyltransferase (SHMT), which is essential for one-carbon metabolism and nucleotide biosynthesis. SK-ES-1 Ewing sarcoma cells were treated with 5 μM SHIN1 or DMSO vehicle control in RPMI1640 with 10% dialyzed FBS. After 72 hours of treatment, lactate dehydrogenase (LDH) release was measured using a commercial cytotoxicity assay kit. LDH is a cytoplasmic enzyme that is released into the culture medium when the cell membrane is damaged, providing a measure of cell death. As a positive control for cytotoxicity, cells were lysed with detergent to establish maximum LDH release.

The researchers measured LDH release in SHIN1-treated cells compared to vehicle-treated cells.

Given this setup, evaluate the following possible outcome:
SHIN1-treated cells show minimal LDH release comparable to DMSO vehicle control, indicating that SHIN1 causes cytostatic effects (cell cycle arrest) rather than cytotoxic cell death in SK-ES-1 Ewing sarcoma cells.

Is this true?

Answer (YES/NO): YES